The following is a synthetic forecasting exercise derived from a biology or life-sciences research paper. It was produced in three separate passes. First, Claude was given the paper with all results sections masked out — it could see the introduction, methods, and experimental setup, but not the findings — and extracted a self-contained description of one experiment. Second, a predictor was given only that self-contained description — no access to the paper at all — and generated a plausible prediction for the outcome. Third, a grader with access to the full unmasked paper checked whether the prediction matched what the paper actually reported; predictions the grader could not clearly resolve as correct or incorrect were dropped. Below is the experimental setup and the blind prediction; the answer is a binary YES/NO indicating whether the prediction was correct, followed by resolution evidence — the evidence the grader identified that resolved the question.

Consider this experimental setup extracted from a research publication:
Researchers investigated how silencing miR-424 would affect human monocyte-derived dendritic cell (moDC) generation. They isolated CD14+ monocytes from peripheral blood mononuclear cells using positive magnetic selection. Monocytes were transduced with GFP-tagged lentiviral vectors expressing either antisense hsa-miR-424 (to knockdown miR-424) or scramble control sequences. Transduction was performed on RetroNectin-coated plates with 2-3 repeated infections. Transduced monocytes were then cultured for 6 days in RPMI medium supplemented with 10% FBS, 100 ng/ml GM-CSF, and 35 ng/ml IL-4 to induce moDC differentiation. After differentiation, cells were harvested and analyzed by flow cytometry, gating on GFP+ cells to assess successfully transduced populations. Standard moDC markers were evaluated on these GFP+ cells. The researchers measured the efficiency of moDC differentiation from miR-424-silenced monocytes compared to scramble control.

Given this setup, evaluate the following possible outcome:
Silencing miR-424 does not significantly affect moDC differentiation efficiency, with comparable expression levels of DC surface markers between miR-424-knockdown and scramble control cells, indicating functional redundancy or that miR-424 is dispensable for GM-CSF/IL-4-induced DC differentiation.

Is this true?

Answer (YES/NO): NO